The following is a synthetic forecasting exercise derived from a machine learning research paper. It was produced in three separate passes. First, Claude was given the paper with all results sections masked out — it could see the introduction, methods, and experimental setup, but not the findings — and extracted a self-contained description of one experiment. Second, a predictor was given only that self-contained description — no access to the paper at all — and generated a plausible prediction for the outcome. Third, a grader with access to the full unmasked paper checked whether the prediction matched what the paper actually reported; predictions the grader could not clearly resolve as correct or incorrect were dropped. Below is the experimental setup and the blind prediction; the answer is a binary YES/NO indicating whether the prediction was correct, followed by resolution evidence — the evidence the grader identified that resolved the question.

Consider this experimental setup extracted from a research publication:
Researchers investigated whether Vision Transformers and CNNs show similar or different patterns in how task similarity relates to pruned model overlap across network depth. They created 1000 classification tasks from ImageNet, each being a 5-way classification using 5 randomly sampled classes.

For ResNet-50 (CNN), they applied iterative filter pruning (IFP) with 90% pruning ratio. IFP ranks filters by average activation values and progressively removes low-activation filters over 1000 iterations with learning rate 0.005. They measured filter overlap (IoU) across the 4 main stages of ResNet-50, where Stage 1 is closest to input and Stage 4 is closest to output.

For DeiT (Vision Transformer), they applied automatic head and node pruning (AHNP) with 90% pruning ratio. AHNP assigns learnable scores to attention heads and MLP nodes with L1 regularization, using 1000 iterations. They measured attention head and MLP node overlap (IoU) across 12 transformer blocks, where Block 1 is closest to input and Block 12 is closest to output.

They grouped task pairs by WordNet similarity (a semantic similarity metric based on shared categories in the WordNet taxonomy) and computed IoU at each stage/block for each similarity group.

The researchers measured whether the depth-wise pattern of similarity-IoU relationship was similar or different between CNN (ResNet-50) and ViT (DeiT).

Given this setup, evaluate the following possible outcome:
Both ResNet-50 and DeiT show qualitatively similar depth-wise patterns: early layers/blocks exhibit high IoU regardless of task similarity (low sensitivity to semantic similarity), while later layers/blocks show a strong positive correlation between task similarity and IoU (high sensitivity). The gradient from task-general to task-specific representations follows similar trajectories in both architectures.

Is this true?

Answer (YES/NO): YES